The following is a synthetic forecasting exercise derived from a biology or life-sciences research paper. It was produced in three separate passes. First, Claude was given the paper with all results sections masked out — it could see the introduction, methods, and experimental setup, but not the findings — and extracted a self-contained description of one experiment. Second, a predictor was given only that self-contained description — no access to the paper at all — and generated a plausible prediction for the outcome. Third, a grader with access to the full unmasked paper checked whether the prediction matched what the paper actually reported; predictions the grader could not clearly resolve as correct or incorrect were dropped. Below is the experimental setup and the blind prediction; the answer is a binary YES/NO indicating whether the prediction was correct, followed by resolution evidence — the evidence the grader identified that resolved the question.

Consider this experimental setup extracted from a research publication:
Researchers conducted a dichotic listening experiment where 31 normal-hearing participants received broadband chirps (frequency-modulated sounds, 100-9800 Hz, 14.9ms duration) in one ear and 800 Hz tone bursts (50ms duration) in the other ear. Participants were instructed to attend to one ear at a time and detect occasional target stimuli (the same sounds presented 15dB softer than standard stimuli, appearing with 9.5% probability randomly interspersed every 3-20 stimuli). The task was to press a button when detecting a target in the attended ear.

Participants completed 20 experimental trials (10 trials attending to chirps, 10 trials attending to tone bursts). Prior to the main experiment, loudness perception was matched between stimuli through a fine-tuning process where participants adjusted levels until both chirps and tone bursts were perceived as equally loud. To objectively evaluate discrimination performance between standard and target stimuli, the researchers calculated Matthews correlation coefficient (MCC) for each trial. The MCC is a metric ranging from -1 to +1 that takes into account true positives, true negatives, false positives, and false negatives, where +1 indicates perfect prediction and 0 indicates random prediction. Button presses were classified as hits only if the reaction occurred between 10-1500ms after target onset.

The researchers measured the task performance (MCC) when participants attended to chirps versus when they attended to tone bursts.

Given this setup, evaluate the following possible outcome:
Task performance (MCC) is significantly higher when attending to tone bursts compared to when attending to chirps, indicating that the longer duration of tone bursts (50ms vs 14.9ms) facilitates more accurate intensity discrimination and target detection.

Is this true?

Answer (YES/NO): NO